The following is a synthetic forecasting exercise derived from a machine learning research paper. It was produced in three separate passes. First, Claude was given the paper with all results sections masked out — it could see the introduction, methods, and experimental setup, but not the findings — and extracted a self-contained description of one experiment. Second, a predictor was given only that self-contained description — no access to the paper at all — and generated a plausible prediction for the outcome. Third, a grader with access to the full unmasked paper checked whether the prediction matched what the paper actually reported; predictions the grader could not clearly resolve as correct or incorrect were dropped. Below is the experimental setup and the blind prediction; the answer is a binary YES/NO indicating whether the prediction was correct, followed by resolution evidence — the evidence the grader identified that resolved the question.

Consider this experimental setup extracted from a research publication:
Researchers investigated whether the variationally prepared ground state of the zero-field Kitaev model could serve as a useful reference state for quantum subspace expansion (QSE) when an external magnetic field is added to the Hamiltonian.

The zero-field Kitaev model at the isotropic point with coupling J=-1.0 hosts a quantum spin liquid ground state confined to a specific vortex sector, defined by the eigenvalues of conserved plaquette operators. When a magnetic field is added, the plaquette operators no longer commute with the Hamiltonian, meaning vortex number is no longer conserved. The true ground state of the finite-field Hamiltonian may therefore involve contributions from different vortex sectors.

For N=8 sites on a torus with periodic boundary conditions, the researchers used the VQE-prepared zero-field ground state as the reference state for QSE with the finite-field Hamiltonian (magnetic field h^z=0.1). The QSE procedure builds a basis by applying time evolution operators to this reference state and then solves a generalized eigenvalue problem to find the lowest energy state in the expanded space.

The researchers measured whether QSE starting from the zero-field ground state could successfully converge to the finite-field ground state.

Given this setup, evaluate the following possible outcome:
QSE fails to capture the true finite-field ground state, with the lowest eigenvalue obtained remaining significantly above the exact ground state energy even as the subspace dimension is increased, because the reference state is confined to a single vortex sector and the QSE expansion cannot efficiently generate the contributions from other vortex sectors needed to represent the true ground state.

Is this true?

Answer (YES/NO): NO